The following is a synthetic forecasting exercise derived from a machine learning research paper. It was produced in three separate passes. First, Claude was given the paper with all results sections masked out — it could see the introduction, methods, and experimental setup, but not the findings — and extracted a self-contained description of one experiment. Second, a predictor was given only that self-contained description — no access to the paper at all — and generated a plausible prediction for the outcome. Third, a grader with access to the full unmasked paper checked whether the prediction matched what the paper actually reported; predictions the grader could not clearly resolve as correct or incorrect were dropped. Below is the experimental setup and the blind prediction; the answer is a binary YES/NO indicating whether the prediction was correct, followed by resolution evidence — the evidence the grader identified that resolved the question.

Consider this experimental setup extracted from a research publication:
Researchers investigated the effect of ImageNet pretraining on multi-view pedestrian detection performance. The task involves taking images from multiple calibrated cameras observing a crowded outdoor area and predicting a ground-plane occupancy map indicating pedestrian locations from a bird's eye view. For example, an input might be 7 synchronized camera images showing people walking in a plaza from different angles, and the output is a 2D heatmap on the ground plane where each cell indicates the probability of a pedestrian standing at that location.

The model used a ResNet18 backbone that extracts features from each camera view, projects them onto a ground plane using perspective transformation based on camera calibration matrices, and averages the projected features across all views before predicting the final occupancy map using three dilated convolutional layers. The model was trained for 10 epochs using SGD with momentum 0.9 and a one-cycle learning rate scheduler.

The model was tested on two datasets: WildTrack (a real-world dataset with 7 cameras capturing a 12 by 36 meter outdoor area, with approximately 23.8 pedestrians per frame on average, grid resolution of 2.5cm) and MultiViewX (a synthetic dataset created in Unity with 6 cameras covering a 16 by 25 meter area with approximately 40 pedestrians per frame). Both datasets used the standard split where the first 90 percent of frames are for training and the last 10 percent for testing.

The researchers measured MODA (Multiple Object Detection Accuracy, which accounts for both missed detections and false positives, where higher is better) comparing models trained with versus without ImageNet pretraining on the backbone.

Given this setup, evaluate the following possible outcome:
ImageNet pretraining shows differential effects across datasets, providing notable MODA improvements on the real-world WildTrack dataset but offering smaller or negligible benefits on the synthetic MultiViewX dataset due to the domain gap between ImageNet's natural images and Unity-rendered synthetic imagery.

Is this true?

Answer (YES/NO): NO